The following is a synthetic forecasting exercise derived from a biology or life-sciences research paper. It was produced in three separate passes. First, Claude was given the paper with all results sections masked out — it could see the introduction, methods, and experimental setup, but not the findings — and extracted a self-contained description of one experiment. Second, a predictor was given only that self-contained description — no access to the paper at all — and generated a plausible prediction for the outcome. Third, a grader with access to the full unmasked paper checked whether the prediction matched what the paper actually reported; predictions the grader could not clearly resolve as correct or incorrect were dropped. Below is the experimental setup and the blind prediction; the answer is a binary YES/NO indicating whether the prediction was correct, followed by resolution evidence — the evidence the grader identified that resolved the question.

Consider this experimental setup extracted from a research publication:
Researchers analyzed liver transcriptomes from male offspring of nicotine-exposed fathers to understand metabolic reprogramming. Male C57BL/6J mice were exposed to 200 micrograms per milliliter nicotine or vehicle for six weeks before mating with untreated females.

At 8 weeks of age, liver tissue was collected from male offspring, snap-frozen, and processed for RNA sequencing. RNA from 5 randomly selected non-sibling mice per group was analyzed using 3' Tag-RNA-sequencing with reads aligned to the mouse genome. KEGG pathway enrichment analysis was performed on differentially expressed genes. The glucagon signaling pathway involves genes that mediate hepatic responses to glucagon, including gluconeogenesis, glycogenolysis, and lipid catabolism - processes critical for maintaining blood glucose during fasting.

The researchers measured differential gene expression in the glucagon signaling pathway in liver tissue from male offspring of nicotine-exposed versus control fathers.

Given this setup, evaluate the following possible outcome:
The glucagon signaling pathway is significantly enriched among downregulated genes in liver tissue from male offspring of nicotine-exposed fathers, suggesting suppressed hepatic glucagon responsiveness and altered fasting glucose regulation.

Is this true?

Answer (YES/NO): YES